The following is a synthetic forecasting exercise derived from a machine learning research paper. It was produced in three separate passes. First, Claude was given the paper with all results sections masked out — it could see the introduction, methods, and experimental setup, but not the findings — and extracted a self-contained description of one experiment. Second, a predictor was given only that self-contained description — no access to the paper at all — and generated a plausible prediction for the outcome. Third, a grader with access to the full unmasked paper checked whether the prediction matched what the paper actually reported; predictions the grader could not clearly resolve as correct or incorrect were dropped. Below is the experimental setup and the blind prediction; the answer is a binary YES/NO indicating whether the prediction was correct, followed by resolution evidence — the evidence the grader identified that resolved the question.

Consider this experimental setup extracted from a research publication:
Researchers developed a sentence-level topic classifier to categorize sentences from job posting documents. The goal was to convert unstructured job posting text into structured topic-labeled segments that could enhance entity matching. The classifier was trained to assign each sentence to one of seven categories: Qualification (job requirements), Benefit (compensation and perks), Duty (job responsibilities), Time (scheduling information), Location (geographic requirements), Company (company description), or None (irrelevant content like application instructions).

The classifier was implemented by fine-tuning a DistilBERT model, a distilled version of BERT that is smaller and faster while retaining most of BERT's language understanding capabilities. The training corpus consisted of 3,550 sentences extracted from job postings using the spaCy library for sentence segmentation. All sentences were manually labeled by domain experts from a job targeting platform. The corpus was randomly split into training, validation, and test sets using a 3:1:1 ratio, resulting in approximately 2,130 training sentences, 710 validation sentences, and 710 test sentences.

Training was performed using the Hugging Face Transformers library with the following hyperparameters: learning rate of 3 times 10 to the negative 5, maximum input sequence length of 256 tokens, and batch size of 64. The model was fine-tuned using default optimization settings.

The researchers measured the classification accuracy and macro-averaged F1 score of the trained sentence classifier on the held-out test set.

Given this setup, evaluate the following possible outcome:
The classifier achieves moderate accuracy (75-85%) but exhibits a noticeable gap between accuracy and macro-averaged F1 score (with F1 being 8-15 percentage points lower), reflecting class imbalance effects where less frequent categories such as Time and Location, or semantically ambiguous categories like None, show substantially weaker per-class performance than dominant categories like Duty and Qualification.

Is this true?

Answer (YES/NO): NO